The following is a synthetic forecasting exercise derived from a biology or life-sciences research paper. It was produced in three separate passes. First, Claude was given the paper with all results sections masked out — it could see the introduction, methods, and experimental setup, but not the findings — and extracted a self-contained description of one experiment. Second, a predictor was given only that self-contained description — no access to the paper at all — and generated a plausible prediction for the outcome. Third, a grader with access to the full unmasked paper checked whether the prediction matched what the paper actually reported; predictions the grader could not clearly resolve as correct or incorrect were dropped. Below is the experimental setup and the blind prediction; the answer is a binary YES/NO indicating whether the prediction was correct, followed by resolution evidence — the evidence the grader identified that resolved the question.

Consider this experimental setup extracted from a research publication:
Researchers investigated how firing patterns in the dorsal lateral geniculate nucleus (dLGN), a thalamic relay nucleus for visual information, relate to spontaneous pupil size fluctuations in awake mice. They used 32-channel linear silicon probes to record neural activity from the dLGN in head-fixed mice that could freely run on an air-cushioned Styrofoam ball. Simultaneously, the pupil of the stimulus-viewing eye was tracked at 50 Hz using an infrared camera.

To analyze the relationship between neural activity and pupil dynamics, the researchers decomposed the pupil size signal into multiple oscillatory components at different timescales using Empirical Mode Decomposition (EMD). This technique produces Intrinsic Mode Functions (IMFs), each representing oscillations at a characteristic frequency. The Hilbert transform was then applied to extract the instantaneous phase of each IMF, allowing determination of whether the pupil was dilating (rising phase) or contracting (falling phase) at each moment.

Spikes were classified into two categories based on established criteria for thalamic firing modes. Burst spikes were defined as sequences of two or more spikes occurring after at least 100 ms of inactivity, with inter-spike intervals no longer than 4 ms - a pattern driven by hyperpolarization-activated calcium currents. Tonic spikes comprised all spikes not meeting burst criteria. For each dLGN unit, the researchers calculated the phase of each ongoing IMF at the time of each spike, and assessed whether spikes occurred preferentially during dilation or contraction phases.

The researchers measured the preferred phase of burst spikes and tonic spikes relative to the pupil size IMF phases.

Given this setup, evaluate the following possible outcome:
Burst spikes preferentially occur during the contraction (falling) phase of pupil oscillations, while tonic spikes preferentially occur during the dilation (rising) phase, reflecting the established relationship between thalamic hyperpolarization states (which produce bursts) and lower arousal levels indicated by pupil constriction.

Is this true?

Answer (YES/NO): YES